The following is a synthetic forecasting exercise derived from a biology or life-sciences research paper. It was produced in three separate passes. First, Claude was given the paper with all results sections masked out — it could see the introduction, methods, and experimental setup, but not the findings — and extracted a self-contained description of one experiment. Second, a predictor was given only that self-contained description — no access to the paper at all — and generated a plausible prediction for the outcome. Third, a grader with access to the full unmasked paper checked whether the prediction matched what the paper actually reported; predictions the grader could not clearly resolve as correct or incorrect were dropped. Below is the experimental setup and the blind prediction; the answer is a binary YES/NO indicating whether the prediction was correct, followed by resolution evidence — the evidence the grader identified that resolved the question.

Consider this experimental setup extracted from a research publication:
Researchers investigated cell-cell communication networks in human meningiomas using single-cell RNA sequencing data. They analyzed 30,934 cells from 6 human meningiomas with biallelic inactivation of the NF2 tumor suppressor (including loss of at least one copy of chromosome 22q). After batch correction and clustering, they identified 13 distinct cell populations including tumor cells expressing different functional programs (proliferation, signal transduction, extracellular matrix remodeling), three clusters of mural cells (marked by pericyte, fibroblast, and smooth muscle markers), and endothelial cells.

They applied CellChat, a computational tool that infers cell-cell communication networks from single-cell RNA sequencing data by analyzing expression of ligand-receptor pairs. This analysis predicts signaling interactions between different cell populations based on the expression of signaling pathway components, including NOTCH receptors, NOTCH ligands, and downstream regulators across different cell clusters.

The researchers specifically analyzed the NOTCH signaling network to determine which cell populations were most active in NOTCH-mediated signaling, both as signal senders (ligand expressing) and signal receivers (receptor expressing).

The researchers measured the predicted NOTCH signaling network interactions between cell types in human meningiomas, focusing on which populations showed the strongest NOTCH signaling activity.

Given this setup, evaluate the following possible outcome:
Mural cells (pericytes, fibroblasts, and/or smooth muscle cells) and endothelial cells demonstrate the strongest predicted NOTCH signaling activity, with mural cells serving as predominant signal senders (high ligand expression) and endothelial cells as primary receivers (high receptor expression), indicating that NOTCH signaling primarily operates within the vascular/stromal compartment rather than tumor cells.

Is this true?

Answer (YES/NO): NO